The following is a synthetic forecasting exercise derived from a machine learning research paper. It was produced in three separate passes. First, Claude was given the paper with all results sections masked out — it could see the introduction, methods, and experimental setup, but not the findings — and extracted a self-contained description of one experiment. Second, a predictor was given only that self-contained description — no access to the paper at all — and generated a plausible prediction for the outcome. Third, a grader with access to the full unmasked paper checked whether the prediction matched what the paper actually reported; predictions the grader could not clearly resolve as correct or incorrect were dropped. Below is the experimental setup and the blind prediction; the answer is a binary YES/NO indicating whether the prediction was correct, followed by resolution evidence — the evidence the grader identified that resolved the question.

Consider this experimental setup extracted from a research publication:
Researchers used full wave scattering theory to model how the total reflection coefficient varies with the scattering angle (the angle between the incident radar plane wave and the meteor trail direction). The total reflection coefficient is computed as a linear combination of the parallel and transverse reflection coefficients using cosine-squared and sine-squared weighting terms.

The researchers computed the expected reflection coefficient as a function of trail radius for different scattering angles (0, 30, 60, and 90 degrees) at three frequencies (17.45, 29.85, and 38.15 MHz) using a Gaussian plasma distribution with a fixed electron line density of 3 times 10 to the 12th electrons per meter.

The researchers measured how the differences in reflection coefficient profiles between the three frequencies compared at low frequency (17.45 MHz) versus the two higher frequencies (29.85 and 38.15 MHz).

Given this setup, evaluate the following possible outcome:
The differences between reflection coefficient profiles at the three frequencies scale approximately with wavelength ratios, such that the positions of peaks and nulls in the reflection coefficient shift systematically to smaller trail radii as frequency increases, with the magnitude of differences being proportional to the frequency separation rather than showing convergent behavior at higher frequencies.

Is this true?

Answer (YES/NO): NO